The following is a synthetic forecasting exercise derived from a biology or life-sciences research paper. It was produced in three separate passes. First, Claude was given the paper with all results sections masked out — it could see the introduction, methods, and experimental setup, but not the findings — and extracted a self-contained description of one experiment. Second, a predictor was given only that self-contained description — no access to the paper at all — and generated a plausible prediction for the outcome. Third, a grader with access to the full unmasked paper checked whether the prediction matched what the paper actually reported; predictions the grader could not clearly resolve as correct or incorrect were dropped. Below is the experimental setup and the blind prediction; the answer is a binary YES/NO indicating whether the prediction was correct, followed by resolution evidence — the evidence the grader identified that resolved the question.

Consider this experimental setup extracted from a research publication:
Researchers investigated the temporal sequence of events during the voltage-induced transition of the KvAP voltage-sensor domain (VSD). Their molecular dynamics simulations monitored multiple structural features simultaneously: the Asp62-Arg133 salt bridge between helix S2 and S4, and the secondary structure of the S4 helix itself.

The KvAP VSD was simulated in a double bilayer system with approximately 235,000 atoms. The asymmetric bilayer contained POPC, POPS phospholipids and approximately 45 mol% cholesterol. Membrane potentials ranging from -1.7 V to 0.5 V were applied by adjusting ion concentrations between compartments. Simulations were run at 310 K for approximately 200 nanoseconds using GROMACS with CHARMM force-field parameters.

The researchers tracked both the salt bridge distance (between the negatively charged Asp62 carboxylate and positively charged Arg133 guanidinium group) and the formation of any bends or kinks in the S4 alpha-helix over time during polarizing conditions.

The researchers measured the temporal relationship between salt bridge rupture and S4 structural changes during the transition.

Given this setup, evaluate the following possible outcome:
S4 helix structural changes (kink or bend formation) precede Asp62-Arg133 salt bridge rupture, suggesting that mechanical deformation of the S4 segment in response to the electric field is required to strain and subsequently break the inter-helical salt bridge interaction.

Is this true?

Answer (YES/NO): NO